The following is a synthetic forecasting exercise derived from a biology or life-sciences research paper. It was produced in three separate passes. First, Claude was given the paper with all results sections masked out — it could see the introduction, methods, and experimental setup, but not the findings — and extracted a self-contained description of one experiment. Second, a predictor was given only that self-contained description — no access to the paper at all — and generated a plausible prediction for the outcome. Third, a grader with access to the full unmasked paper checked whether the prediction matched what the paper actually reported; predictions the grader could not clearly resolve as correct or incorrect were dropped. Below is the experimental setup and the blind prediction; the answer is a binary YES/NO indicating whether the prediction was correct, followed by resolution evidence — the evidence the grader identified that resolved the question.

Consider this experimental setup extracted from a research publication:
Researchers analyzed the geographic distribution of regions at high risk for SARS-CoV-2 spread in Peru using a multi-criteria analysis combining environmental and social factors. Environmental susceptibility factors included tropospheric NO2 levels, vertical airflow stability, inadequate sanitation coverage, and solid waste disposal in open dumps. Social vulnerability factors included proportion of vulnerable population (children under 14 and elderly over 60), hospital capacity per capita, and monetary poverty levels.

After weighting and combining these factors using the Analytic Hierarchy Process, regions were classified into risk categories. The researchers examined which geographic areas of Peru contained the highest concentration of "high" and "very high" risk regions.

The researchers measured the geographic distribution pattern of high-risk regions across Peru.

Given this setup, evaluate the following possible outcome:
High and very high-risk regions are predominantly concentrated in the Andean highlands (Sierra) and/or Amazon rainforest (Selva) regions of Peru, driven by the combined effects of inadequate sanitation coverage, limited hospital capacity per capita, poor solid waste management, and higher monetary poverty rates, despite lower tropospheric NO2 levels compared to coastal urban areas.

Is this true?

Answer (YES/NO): NO